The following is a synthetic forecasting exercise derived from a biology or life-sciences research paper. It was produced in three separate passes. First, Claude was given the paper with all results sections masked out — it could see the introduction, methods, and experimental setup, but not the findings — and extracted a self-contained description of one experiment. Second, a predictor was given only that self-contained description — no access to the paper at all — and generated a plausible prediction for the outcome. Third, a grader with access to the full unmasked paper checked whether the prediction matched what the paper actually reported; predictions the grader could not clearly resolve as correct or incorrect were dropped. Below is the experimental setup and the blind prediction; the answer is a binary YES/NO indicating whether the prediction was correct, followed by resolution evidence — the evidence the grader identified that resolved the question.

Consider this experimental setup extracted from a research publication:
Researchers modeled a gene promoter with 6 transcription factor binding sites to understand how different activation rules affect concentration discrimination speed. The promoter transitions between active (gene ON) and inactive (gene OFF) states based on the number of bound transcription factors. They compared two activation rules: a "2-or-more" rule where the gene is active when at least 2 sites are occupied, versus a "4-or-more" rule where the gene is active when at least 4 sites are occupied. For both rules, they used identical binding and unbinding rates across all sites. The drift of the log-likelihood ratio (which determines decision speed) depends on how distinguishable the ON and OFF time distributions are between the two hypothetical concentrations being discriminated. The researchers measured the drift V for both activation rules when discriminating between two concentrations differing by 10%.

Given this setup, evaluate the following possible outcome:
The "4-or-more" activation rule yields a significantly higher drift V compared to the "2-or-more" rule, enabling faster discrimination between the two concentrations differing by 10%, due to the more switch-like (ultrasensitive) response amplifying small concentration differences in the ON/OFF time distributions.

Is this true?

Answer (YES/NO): YES